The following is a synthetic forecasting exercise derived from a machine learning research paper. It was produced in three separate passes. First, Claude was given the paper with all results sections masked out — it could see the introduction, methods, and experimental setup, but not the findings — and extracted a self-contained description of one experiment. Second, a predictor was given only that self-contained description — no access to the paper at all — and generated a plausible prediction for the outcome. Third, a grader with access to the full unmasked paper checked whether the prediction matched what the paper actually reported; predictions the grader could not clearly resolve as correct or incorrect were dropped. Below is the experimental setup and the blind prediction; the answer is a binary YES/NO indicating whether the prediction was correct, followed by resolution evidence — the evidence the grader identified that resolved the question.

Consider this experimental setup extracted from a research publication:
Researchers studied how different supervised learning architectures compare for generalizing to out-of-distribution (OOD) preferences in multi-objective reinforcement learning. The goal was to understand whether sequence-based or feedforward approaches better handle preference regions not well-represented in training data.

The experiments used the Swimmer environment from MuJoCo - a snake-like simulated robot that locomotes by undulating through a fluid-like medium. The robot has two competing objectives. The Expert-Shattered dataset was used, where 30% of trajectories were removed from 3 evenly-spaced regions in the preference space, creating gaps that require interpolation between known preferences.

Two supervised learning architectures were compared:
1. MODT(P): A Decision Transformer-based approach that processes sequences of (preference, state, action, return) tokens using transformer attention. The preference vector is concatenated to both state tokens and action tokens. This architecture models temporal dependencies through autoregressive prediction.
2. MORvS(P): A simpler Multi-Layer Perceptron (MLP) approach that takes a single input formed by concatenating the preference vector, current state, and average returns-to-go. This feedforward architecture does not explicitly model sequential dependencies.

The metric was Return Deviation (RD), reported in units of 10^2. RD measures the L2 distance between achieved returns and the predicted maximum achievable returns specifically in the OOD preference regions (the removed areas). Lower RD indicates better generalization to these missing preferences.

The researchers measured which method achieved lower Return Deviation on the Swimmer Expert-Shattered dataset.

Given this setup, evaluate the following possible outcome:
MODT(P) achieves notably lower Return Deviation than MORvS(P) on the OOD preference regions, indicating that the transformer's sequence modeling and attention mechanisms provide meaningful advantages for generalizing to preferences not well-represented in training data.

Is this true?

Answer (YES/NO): NO